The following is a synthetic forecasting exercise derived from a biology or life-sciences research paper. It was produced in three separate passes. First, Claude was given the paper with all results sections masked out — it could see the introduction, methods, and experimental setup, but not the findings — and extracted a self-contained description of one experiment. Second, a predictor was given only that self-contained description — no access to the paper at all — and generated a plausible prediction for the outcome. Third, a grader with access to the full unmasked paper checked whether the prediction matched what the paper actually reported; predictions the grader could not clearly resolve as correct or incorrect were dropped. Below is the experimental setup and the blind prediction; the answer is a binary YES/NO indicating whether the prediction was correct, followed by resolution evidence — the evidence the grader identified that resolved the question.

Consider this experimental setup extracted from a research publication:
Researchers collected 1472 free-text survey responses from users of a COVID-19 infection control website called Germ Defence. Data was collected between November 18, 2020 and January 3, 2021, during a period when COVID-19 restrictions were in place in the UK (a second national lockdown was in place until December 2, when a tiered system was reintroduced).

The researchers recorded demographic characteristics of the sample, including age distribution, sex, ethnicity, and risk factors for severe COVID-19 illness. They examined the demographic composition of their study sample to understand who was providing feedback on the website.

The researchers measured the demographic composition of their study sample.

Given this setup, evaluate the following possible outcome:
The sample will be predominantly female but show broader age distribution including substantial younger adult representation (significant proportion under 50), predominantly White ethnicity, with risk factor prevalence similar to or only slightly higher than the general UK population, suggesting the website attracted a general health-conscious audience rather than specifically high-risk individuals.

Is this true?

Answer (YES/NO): NO